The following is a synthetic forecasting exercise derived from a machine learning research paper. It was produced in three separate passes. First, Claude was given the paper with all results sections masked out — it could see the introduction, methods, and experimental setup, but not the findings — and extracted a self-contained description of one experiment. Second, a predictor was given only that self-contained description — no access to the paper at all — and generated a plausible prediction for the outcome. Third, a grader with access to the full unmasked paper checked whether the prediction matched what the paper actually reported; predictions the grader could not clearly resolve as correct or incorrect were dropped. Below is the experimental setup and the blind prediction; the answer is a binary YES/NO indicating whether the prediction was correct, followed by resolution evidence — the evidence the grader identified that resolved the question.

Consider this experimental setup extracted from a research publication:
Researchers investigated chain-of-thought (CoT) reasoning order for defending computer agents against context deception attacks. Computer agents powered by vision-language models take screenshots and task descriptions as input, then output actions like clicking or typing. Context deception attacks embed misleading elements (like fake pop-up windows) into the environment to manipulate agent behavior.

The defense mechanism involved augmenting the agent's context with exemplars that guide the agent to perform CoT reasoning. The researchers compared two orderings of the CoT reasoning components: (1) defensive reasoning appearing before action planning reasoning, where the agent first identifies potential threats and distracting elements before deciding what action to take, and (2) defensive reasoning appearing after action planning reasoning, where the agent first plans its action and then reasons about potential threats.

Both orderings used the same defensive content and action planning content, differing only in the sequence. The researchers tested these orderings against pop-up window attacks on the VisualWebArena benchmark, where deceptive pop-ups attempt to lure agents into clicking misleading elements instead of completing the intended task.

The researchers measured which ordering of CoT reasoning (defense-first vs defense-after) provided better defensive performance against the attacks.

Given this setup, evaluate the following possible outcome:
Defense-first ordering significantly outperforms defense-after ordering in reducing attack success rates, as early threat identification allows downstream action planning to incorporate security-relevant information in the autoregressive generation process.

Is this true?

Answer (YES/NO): YES